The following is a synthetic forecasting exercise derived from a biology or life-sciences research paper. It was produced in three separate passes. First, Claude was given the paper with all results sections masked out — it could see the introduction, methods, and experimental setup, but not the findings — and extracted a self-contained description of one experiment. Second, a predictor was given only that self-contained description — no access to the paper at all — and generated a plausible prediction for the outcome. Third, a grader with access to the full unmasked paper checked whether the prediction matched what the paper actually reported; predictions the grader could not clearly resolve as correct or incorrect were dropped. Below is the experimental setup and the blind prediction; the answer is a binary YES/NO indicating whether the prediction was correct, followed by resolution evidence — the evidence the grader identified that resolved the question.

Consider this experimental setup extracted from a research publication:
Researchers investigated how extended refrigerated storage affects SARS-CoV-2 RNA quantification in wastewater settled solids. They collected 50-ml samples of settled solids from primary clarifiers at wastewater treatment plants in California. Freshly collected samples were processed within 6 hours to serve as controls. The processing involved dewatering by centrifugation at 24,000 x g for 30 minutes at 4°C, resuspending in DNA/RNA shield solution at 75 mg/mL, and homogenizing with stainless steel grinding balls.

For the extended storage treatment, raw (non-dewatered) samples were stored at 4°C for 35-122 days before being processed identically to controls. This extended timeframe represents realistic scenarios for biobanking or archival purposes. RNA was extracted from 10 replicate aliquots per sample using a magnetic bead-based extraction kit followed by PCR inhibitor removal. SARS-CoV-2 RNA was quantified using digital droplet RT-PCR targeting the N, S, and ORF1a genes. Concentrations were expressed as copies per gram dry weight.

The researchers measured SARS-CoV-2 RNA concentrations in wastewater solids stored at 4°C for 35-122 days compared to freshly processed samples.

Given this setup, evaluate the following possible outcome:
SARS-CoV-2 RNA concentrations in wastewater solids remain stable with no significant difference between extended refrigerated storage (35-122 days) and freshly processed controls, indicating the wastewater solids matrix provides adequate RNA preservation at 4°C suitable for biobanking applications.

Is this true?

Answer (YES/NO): NO